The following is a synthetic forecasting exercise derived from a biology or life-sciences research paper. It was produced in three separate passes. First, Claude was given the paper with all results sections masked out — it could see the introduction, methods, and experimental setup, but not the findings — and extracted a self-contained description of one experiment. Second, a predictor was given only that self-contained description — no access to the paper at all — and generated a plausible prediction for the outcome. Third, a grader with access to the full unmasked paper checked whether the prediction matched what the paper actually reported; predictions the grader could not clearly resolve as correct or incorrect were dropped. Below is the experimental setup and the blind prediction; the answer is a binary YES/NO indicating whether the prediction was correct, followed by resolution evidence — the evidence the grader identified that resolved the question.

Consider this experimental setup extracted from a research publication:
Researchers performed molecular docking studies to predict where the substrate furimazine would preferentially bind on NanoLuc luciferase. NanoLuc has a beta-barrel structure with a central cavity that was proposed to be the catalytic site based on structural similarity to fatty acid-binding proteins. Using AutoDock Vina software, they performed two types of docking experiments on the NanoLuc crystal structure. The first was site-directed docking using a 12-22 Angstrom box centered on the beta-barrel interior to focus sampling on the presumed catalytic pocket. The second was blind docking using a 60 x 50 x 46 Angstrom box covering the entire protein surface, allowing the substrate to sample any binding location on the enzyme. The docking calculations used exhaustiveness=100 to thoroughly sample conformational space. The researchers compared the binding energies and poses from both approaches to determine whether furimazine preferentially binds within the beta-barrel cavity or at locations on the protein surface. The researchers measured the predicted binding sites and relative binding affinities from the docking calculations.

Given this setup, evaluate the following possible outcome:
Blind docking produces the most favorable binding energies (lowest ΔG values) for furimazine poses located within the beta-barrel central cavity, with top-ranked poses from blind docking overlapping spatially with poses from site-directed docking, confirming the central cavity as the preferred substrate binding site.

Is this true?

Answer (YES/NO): NO